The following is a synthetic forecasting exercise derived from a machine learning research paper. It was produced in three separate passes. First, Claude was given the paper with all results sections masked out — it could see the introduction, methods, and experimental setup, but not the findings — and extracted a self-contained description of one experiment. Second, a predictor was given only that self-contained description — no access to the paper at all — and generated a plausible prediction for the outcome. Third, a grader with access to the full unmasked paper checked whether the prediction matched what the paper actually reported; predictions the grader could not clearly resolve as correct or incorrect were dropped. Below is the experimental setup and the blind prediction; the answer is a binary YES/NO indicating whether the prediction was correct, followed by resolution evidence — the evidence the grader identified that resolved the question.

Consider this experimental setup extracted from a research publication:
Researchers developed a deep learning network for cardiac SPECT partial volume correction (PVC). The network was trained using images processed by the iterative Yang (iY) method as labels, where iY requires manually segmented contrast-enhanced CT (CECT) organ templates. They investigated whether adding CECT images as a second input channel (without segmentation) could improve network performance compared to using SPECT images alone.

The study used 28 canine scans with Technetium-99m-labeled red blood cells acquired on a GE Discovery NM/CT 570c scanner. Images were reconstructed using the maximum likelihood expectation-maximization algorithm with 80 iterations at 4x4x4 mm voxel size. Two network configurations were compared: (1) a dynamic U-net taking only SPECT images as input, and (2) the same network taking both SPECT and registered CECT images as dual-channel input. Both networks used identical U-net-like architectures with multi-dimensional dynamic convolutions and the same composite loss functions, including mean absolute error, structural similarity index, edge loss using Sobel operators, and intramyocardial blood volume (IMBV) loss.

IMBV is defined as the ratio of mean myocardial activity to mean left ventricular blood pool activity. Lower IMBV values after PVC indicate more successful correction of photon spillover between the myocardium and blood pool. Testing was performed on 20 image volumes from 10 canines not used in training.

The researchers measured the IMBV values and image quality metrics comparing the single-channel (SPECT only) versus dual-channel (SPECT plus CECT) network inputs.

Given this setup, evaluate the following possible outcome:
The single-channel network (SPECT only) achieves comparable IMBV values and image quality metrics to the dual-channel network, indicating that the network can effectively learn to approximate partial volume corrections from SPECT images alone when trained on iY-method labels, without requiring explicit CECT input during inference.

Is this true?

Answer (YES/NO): NO